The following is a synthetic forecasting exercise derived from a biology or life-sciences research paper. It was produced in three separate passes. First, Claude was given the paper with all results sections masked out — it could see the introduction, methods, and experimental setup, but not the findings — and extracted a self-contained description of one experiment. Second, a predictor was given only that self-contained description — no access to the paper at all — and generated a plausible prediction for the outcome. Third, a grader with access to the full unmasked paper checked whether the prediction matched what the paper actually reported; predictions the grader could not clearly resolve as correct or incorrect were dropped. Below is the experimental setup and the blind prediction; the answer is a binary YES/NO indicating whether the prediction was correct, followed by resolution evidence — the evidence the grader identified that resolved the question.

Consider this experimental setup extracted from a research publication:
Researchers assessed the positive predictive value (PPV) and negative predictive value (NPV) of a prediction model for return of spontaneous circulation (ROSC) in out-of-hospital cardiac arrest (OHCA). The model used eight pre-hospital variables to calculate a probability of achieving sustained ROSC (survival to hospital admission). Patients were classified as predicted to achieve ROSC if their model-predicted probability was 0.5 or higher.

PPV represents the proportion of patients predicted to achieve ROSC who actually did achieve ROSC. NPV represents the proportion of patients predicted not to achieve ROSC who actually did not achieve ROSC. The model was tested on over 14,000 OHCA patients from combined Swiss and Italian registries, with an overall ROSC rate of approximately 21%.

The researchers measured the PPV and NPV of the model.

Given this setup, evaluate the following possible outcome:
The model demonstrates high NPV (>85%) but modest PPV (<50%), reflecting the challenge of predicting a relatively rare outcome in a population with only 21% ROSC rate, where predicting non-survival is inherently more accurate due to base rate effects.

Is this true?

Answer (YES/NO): NO